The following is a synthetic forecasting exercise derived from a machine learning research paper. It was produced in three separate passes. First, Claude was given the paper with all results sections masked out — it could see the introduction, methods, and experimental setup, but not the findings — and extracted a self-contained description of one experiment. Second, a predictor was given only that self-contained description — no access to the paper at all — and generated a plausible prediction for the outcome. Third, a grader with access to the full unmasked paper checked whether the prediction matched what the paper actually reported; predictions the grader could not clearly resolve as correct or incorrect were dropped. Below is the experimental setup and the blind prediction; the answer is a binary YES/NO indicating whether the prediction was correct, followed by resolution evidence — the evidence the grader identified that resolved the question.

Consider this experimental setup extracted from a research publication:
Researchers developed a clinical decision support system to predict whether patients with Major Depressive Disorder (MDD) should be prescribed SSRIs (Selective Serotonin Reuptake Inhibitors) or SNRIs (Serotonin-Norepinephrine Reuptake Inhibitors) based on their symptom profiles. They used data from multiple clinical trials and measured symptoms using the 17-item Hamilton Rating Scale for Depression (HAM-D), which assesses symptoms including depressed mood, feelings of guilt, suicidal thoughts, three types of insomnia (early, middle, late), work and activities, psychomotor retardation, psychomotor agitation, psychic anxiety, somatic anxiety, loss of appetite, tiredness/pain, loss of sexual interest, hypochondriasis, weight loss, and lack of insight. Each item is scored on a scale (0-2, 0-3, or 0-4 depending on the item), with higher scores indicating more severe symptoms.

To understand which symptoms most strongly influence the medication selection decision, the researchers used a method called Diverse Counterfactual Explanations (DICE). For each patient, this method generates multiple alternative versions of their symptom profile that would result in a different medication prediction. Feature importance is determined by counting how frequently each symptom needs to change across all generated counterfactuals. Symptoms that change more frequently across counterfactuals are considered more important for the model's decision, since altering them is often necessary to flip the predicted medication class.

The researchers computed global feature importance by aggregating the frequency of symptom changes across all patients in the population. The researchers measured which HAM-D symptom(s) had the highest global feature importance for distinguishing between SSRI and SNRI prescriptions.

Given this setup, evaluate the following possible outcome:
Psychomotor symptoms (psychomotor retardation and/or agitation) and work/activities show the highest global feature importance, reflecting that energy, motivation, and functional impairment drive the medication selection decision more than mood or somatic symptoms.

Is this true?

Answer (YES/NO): NO